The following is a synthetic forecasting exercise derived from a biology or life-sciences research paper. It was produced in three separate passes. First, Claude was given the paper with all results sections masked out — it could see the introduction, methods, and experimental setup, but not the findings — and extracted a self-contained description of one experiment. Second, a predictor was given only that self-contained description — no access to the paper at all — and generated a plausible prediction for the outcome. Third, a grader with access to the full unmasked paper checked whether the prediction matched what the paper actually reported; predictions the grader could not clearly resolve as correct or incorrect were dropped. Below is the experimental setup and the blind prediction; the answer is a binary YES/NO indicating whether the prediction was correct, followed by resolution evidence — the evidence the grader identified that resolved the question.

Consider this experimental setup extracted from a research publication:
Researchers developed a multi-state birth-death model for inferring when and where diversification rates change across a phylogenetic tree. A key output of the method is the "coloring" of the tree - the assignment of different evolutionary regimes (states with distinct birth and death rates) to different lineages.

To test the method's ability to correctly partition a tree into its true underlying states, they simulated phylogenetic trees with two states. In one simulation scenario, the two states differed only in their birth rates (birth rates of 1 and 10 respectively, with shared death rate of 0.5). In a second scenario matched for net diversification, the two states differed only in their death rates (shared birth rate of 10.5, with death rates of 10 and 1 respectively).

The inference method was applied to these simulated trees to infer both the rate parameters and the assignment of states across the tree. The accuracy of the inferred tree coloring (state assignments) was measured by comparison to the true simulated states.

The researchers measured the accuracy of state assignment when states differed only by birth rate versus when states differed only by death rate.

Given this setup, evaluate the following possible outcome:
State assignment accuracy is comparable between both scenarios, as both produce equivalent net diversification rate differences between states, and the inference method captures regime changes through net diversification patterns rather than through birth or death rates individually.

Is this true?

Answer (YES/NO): NO